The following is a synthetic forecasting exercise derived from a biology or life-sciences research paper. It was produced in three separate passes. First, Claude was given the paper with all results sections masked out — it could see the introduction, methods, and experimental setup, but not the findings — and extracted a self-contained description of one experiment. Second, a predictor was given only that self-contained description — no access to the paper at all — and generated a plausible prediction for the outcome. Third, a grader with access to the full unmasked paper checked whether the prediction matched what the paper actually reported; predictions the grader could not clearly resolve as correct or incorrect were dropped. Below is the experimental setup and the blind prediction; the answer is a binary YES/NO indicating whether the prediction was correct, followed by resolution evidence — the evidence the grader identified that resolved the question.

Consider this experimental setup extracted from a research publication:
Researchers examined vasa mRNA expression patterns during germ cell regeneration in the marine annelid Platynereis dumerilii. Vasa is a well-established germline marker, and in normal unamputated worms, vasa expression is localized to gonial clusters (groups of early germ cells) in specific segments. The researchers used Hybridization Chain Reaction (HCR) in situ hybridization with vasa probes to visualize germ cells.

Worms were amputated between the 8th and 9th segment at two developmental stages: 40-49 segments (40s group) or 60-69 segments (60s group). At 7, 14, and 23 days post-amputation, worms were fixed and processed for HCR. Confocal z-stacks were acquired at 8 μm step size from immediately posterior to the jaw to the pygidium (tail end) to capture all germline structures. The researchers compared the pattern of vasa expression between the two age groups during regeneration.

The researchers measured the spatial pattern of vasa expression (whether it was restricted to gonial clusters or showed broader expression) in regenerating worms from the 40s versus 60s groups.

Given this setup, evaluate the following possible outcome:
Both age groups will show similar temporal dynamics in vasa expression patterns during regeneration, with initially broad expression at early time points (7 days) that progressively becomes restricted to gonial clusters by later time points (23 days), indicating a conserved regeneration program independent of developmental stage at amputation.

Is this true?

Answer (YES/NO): NO